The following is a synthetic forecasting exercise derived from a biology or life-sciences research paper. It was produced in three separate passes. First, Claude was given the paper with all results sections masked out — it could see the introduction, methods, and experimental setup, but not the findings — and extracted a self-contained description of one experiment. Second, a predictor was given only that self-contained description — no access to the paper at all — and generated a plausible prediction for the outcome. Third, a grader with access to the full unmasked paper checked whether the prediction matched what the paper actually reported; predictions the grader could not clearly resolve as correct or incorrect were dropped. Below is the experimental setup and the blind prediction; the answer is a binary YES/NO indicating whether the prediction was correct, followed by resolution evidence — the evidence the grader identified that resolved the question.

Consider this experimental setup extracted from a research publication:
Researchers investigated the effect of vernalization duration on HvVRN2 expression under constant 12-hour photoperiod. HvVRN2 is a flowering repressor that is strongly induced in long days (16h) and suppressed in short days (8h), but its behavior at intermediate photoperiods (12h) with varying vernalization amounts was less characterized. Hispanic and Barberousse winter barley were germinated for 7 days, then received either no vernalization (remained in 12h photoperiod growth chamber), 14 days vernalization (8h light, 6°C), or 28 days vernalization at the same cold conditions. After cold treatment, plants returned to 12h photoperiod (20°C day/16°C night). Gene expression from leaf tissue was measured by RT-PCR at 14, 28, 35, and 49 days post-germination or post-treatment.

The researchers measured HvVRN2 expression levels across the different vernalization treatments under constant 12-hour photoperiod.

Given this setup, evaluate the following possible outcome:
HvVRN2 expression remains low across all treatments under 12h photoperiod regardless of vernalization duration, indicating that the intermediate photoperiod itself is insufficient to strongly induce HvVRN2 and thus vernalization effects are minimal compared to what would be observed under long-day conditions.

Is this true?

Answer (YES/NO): NO